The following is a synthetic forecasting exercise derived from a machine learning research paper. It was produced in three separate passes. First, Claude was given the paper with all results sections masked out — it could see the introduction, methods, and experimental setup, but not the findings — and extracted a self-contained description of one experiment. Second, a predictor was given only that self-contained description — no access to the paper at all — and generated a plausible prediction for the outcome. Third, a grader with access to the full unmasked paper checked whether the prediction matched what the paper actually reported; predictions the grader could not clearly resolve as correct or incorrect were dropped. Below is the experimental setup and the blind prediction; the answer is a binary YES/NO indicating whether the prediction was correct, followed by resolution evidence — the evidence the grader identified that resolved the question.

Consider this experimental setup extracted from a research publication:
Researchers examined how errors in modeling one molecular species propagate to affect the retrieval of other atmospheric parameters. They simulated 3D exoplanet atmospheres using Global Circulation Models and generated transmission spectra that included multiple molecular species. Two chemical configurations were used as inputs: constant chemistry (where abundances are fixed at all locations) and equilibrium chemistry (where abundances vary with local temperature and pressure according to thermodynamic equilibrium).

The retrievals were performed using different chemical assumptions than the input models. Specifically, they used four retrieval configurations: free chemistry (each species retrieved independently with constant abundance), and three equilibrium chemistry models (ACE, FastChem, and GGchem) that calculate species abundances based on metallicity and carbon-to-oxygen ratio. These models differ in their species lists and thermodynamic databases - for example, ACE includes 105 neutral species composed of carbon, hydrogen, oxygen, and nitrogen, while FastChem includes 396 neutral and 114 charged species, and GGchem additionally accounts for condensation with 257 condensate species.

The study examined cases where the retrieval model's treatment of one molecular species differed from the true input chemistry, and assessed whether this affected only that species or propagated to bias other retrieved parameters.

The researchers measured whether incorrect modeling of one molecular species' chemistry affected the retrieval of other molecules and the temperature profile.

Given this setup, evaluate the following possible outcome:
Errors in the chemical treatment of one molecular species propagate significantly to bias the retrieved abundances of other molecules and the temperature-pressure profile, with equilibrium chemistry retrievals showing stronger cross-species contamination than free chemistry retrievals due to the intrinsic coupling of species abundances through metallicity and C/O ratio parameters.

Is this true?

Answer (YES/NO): YES